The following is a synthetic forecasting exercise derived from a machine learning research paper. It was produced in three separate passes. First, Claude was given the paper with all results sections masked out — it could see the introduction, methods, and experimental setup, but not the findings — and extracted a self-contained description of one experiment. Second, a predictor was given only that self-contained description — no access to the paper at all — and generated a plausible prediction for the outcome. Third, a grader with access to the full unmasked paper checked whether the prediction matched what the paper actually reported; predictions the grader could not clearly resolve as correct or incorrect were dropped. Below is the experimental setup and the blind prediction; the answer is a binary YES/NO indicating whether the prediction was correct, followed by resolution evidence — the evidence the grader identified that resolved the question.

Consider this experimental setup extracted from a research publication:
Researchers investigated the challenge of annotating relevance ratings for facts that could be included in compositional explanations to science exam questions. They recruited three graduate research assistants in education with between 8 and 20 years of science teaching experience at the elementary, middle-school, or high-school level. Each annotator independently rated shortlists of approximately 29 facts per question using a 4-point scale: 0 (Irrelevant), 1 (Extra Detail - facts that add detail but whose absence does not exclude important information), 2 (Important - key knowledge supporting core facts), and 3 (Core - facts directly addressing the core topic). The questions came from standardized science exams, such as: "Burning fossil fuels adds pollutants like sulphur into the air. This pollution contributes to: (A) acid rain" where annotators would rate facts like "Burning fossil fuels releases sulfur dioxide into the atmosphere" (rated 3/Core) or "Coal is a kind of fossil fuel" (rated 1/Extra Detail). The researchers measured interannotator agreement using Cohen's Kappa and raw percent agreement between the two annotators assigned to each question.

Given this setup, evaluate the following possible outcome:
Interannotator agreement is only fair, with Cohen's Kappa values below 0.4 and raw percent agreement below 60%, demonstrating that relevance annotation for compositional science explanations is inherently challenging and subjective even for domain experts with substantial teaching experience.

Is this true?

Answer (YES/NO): NO